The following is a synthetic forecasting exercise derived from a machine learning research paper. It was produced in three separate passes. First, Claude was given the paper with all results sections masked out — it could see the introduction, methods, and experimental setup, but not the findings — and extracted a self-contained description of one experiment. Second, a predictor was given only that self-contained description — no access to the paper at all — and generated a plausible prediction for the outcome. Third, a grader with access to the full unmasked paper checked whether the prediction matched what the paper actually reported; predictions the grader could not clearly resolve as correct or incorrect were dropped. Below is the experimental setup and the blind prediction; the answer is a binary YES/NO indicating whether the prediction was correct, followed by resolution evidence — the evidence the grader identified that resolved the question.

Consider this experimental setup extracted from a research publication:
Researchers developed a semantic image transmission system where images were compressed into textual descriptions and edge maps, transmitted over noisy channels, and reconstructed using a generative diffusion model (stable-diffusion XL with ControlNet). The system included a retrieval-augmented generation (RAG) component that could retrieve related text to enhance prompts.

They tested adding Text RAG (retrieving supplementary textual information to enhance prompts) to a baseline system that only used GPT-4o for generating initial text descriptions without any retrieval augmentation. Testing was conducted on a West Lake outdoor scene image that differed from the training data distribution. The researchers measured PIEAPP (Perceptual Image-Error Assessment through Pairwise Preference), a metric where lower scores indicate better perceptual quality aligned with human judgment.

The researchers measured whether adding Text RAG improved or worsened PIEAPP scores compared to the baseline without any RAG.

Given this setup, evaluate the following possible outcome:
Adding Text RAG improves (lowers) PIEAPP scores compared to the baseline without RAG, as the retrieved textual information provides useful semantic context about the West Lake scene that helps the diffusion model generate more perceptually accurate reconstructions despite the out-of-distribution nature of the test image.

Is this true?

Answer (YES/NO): NO